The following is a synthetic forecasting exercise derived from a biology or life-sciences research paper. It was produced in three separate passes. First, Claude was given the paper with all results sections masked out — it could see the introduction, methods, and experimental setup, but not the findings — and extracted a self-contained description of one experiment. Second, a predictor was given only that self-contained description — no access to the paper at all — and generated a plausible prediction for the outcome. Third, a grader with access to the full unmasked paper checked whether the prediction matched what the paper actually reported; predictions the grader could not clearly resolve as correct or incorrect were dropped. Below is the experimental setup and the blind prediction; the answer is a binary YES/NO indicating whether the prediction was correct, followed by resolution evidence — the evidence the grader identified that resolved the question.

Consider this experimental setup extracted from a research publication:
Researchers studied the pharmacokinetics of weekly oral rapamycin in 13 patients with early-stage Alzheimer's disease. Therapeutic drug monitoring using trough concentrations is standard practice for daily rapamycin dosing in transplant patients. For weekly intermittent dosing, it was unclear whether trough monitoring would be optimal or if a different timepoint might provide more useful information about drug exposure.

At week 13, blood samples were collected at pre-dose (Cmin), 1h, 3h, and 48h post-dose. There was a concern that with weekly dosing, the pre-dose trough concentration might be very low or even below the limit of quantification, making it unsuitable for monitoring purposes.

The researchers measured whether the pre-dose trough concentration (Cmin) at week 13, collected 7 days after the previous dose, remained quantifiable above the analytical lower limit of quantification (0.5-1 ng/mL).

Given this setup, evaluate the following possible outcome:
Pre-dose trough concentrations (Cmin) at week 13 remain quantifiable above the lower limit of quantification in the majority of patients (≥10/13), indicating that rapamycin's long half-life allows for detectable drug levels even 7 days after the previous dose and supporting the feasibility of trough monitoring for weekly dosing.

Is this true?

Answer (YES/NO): YES